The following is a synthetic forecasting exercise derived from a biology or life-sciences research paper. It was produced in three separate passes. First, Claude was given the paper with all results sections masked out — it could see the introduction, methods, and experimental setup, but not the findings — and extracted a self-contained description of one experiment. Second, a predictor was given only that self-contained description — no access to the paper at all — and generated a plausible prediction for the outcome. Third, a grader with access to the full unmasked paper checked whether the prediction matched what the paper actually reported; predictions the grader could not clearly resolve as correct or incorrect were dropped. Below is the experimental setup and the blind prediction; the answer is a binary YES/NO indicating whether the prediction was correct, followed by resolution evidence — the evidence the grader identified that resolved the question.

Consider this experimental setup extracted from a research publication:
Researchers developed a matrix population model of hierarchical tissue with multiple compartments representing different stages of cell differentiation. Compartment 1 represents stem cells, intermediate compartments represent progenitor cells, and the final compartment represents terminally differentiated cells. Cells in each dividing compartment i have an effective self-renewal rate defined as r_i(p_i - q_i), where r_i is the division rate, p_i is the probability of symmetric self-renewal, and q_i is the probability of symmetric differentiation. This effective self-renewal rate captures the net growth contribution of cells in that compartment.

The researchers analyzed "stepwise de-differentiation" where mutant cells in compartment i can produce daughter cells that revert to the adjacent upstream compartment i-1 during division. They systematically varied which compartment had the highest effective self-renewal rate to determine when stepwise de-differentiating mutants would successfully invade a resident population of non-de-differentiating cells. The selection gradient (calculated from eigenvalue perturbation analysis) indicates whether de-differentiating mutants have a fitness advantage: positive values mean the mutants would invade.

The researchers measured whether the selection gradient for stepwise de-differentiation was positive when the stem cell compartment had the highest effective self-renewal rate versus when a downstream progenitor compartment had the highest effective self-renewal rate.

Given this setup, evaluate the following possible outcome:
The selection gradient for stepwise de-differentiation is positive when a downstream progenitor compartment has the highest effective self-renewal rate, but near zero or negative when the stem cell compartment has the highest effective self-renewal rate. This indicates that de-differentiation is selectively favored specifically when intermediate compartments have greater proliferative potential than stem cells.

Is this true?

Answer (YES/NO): NO